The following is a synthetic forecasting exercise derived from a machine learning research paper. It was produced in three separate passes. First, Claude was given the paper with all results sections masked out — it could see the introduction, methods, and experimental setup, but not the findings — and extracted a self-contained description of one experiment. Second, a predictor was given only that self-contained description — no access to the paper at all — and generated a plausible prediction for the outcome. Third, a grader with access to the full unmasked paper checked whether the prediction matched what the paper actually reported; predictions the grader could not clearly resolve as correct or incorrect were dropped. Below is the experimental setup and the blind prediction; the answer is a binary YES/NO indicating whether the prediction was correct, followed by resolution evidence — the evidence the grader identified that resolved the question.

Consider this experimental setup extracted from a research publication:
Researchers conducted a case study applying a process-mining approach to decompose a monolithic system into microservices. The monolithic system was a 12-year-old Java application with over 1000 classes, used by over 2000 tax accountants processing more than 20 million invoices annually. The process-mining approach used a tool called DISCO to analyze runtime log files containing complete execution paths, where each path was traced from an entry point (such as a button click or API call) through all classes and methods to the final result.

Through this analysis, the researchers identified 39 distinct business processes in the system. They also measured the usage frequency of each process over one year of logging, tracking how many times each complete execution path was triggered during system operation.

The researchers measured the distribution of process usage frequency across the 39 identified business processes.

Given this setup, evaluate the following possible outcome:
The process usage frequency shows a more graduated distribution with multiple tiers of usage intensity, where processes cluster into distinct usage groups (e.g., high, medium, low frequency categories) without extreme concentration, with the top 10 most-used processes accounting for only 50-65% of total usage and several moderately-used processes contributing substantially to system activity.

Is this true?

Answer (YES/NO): NO